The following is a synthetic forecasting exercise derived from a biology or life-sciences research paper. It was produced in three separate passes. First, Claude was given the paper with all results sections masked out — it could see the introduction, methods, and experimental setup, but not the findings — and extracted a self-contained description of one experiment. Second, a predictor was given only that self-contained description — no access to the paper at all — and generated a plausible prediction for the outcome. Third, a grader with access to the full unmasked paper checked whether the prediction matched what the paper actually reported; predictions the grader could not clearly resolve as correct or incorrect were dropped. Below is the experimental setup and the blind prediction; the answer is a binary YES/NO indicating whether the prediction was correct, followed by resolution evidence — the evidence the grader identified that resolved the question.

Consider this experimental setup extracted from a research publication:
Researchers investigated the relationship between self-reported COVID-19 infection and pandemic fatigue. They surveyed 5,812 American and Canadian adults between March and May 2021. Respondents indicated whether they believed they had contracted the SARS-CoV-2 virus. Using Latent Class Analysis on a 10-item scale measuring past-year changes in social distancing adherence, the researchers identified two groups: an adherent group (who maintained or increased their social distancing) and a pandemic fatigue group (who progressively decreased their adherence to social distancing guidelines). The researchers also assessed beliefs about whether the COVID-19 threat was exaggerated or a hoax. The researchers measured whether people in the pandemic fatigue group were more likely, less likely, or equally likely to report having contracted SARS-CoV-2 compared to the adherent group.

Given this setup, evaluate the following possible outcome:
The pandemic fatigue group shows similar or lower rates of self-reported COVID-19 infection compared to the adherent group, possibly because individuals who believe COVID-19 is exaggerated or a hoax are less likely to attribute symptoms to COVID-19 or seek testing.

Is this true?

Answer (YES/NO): NO